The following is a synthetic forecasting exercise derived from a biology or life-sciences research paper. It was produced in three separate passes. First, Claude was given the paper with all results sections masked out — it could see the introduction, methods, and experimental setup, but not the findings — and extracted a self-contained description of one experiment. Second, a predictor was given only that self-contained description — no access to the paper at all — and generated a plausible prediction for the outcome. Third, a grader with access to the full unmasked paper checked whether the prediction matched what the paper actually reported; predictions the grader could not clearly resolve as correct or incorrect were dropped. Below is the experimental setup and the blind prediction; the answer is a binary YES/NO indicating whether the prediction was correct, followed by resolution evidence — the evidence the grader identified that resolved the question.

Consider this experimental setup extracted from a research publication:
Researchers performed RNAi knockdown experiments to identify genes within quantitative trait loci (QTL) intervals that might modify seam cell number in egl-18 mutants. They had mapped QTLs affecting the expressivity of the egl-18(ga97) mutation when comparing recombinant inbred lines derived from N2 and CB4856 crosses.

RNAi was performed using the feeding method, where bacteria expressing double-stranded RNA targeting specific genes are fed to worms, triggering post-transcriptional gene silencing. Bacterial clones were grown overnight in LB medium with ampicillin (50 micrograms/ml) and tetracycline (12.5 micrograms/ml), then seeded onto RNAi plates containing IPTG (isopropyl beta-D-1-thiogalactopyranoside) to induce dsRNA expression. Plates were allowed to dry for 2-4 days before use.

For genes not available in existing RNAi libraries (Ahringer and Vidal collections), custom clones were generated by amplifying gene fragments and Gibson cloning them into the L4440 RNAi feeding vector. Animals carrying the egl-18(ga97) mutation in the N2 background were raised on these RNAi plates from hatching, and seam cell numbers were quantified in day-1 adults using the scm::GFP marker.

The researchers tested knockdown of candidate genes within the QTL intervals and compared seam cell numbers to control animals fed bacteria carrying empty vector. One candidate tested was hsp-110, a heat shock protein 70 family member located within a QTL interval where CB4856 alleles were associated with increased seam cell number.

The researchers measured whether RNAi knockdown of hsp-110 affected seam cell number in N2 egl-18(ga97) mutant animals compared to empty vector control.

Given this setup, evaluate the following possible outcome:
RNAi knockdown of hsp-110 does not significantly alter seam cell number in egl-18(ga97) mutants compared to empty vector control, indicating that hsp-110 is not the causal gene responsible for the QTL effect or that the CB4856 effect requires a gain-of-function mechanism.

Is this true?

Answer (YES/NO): NO